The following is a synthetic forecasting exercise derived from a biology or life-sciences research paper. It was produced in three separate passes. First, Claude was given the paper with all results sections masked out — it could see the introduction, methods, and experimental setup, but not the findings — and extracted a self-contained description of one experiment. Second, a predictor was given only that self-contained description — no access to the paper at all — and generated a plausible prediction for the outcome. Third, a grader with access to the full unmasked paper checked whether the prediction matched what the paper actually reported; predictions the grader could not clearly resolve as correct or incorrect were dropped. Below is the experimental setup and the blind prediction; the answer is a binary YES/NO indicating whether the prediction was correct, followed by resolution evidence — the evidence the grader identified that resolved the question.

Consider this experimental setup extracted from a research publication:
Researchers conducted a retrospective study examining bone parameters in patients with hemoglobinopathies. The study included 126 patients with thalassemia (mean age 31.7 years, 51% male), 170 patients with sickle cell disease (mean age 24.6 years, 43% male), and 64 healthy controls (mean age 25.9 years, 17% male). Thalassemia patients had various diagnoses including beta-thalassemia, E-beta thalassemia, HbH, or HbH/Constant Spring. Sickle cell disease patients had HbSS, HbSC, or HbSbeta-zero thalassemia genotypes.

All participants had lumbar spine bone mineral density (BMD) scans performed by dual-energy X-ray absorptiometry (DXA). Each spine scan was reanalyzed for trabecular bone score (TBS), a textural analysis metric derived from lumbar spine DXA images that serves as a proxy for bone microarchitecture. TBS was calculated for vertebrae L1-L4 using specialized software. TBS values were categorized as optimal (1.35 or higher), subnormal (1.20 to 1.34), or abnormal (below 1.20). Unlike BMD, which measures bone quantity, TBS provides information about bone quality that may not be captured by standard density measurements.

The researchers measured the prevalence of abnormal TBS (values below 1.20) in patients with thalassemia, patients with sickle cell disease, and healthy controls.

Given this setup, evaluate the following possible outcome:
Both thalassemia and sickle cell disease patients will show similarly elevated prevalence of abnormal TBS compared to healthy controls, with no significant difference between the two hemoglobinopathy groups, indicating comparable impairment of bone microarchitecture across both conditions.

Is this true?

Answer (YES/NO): NO